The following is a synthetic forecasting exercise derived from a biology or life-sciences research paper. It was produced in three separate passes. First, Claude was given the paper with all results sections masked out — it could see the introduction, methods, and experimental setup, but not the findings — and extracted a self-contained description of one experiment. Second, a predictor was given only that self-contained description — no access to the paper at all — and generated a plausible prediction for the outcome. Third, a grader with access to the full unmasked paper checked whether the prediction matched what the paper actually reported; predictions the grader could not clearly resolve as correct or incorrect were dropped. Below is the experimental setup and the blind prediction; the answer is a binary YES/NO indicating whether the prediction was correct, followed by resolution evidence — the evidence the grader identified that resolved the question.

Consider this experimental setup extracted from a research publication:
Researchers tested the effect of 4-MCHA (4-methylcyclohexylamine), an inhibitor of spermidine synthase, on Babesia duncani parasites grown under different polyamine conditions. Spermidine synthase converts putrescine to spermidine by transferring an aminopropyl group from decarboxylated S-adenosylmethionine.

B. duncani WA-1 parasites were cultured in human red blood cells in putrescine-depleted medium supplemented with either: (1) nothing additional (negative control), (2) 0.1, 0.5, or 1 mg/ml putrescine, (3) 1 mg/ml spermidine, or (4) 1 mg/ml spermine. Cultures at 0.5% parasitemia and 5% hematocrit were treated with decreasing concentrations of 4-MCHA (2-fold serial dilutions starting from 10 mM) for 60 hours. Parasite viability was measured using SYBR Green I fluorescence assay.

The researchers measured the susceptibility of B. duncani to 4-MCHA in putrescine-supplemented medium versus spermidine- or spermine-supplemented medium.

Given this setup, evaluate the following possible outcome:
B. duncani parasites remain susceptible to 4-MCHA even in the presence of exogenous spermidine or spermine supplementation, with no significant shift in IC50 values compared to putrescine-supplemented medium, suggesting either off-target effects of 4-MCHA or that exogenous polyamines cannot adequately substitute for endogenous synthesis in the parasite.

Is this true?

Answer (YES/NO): NO